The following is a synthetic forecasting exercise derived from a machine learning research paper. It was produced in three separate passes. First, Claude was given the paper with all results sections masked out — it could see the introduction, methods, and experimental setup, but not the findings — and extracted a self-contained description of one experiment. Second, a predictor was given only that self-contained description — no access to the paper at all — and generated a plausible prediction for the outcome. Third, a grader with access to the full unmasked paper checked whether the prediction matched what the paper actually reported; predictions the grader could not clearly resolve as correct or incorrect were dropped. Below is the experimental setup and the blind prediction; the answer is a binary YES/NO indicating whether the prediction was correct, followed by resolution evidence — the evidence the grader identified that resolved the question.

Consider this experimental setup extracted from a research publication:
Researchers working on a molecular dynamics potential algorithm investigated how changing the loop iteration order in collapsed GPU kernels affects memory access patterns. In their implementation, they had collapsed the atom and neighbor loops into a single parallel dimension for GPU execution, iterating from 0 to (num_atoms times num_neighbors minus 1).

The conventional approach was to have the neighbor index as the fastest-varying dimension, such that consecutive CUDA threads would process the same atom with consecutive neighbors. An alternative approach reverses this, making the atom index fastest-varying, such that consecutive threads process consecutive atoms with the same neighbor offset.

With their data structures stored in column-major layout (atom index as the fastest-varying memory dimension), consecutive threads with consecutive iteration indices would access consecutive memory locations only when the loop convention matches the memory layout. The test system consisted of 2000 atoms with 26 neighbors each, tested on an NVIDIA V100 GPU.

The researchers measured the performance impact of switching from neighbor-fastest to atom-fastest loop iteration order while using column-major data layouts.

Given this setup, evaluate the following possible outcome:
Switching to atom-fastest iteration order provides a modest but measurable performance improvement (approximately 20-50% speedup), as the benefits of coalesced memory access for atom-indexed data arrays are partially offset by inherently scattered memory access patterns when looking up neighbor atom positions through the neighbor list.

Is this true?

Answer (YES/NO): NO